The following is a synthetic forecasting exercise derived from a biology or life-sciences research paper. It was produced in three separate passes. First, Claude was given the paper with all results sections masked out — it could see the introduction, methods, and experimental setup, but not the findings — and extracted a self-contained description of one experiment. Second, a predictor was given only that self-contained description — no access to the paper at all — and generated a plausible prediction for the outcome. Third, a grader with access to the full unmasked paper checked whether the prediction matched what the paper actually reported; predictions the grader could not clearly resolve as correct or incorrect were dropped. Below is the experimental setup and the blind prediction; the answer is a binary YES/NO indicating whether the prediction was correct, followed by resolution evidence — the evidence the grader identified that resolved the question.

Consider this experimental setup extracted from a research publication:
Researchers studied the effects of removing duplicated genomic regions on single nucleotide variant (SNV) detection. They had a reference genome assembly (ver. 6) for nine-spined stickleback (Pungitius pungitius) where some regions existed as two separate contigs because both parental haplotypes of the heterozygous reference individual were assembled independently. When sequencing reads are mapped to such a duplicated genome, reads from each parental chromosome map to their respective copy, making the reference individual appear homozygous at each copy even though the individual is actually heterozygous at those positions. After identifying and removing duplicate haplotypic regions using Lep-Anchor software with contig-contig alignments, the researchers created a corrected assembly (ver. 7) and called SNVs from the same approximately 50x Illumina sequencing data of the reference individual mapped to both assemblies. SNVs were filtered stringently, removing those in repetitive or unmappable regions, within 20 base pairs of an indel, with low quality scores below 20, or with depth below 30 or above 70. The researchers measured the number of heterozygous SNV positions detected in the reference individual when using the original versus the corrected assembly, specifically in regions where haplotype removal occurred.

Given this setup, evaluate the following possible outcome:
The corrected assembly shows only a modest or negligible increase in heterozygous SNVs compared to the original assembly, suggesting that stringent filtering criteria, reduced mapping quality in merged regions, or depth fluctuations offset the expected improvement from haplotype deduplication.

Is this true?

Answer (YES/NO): NO